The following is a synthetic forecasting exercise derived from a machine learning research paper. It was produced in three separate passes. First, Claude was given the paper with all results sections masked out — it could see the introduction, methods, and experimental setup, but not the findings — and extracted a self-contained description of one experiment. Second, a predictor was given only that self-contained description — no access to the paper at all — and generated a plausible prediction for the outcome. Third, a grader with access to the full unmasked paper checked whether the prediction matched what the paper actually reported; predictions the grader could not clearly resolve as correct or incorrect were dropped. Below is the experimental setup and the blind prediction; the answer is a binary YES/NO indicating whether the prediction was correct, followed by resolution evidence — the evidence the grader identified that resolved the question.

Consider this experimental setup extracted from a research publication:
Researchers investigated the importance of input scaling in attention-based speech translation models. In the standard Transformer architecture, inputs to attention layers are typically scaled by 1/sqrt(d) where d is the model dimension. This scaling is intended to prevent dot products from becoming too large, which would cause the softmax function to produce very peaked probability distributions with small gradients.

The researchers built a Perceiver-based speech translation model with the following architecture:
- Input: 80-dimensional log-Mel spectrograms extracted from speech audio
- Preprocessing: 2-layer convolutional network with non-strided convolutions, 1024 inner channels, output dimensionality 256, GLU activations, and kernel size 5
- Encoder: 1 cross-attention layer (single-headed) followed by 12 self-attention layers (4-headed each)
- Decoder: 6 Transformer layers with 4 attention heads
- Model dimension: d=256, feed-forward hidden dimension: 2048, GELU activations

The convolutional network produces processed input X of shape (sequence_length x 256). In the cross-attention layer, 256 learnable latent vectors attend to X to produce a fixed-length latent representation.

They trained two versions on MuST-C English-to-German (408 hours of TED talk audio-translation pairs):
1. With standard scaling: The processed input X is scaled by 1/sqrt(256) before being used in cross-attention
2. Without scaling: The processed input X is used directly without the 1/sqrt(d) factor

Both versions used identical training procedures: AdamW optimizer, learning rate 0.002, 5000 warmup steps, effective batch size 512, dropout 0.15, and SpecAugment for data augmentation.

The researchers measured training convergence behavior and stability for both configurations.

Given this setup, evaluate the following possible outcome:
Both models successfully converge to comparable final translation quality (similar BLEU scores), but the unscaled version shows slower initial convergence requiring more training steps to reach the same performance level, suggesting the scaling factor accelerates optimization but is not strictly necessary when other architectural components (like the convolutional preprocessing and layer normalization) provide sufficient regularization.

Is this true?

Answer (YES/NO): NO